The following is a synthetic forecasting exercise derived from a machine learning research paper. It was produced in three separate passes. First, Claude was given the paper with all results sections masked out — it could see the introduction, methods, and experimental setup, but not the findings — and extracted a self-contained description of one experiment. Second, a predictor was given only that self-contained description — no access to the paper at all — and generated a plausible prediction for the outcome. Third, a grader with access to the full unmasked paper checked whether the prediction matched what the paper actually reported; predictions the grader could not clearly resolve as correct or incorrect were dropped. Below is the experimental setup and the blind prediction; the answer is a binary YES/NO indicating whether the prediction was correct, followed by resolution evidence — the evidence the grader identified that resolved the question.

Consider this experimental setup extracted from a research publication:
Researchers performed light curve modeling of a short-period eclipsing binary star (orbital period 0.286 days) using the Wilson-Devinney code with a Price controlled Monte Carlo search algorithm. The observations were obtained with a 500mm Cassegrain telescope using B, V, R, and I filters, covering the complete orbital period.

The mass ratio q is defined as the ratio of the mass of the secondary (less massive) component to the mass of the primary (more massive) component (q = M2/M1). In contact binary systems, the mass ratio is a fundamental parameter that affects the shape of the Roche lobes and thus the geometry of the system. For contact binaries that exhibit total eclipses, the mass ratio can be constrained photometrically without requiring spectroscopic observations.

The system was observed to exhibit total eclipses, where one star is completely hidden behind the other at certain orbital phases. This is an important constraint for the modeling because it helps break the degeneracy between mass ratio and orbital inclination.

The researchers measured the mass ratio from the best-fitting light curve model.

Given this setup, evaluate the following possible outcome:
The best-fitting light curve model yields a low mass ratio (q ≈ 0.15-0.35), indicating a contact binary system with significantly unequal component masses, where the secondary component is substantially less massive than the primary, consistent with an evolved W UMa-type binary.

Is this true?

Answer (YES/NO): NO